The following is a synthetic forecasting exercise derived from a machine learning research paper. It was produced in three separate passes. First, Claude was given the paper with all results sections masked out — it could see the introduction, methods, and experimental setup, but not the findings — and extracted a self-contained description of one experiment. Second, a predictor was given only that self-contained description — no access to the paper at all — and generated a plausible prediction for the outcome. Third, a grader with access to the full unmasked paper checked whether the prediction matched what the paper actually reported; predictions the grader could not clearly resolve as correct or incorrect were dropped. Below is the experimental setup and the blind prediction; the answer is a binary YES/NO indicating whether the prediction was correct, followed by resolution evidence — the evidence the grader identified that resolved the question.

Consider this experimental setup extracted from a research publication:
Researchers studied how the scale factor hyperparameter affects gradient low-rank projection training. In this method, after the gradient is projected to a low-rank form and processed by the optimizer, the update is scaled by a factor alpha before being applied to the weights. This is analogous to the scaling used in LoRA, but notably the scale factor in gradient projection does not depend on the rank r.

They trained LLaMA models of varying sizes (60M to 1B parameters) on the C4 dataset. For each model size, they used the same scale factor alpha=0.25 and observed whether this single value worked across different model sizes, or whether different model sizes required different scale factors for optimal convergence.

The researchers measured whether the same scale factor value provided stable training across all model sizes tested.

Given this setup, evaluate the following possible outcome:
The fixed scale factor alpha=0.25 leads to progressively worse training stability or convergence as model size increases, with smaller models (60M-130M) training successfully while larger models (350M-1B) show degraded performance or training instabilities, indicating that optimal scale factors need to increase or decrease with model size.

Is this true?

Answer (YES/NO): NO